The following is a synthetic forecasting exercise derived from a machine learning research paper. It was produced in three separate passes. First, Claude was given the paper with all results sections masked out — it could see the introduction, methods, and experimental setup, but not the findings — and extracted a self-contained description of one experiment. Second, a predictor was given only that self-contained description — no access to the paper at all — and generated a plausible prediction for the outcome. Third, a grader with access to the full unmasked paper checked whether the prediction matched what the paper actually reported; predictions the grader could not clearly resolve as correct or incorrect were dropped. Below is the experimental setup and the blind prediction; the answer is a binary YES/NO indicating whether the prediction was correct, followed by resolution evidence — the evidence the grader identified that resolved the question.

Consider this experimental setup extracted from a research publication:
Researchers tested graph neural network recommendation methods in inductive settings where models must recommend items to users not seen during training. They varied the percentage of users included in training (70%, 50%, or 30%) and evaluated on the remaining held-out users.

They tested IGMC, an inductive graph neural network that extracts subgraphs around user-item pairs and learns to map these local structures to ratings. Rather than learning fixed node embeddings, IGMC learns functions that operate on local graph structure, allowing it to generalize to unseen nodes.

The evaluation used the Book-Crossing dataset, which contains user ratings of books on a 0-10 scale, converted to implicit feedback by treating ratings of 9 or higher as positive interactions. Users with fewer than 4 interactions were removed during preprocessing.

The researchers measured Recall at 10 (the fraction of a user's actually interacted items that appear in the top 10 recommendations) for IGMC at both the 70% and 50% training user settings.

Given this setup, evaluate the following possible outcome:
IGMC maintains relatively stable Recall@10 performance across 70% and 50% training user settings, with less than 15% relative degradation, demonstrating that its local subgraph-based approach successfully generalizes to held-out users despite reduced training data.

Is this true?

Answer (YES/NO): NO